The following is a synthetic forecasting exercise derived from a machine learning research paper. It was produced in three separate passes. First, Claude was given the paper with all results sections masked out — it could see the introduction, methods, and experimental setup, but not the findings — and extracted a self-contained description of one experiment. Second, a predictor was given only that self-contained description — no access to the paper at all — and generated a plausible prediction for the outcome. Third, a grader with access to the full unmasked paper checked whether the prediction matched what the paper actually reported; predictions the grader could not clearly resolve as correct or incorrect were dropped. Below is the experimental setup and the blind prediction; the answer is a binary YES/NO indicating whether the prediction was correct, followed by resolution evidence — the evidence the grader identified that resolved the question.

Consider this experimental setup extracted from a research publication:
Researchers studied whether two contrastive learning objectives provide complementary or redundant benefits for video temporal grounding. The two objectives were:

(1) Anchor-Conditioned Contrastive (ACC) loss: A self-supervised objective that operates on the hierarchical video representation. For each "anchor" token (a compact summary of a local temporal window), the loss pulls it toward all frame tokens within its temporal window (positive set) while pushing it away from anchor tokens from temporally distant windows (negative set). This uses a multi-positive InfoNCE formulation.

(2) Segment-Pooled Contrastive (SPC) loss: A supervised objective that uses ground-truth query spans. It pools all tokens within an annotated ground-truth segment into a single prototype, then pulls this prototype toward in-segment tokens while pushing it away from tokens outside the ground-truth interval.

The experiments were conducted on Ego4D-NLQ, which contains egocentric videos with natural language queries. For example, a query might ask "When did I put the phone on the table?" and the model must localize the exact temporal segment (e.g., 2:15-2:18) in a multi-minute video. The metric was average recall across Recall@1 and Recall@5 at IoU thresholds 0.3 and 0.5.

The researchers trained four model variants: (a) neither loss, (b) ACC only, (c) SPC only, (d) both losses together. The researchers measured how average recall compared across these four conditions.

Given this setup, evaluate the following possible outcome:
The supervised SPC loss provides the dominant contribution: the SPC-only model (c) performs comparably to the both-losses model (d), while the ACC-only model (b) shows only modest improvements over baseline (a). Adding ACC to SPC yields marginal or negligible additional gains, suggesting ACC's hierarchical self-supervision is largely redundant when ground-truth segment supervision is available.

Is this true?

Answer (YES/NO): NO